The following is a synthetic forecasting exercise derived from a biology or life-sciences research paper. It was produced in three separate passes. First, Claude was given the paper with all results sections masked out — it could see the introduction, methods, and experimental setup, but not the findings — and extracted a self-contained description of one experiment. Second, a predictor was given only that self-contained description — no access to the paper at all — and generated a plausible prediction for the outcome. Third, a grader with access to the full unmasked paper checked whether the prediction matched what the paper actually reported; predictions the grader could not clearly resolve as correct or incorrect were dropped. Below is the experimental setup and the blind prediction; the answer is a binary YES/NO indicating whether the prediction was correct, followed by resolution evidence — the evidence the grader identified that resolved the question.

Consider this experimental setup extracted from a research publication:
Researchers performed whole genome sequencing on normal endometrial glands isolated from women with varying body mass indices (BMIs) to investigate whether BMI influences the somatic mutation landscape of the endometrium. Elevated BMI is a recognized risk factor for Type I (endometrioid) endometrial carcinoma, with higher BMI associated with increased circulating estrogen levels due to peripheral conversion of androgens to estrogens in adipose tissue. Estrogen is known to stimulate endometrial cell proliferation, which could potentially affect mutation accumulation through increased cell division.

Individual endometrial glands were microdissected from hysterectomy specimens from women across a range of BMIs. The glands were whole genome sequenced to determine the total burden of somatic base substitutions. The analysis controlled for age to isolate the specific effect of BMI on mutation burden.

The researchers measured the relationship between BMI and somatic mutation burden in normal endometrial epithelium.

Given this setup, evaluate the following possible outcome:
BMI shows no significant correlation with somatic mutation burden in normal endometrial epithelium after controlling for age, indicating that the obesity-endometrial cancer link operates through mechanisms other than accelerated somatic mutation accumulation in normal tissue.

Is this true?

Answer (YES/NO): NO